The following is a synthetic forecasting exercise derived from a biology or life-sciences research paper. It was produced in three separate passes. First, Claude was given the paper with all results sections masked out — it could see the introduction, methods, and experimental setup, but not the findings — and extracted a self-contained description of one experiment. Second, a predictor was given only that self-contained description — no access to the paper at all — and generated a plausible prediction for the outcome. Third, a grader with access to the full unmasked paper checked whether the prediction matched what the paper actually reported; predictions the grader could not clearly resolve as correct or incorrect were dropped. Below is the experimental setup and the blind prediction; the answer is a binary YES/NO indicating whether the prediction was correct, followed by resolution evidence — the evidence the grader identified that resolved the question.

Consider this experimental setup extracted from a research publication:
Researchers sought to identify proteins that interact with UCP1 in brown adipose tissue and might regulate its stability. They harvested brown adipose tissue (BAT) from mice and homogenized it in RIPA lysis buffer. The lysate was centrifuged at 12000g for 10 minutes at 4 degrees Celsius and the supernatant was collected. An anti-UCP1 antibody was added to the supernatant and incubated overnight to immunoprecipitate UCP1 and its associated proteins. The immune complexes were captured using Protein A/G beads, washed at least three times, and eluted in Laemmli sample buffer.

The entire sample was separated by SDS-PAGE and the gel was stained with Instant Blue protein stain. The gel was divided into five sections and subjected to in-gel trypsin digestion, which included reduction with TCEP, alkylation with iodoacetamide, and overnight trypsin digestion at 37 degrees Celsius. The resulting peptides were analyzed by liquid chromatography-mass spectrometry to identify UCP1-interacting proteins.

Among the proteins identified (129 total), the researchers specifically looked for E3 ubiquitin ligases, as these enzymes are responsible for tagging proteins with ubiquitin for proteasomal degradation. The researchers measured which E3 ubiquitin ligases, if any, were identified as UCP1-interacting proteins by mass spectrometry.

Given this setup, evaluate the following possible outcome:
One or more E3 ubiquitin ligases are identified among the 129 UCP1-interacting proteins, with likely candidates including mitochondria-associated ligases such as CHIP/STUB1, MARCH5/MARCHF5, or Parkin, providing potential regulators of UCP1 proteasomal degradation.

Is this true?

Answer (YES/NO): NO